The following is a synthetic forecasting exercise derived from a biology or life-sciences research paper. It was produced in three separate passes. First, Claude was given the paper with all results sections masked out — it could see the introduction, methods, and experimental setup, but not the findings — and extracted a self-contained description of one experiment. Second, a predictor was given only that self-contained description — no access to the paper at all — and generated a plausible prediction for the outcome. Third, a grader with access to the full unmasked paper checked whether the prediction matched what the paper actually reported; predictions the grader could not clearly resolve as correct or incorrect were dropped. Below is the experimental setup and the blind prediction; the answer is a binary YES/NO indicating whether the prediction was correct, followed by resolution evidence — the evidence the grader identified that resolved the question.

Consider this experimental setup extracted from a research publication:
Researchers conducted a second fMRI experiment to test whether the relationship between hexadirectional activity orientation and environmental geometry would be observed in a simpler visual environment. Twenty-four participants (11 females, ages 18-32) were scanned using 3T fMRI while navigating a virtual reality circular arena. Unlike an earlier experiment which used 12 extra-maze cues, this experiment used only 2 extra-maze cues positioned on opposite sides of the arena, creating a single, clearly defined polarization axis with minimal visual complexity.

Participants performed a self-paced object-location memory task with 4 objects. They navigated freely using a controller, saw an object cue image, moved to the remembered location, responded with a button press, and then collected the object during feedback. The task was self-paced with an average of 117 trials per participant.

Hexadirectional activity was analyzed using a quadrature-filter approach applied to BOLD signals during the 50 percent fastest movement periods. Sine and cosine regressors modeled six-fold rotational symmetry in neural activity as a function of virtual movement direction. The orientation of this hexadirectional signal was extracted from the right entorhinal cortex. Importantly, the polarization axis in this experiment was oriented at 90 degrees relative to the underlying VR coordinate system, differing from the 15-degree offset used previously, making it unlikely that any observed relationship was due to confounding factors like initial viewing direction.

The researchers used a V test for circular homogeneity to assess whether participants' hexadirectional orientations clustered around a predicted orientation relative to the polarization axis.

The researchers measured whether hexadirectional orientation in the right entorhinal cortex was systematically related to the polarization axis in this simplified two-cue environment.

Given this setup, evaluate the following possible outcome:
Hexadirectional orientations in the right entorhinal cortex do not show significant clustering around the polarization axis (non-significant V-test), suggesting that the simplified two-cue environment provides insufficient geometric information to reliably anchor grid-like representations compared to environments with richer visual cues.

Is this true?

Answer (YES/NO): NO